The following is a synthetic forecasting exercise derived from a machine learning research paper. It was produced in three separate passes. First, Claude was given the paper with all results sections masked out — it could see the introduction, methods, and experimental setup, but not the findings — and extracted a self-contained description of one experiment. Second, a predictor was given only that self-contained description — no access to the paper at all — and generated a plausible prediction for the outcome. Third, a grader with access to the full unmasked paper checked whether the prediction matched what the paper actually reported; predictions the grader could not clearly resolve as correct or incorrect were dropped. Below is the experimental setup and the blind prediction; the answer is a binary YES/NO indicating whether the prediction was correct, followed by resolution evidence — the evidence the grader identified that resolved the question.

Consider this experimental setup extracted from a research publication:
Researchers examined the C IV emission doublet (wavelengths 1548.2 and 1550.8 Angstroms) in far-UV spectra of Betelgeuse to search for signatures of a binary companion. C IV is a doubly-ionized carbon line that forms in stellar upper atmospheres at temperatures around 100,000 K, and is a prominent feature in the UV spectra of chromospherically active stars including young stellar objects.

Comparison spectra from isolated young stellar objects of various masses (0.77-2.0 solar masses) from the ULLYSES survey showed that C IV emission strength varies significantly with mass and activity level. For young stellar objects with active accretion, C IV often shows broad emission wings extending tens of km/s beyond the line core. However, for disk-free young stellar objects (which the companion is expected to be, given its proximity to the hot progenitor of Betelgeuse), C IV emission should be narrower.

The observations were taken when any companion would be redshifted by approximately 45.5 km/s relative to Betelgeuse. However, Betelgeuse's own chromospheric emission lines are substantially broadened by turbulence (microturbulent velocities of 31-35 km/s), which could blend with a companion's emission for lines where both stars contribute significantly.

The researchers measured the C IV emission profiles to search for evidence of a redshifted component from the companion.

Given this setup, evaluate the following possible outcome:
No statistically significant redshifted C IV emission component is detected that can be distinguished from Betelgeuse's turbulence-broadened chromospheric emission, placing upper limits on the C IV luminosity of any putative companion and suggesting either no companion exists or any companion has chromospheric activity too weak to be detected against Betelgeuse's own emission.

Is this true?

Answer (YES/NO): YES